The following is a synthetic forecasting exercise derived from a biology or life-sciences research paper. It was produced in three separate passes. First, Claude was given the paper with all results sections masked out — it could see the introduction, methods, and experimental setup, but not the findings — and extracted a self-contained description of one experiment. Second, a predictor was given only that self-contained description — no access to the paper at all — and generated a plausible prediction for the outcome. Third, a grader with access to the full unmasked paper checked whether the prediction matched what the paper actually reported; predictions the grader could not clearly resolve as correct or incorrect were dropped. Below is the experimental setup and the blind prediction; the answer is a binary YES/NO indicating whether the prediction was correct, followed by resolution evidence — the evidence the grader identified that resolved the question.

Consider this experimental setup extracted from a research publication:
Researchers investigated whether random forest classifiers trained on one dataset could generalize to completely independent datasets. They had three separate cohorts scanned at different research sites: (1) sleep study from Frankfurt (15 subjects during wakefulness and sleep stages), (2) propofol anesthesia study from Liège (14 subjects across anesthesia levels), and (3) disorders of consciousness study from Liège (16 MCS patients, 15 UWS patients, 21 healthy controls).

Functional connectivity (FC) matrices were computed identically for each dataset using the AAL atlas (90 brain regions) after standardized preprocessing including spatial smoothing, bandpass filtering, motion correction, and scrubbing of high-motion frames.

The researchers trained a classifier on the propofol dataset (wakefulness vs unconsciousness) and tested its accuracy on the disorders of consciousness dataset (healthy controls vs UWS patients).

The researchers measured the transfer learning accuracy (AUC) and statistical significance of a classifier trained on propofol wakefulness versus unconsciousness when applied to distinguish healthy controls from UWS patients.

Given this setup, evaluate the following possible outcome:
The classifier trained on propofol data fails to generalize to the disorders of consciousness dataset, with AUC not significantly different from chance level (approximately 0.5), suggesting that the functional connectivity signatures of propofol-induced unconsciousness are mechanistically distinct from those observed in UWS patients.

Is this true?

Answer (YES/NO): YES